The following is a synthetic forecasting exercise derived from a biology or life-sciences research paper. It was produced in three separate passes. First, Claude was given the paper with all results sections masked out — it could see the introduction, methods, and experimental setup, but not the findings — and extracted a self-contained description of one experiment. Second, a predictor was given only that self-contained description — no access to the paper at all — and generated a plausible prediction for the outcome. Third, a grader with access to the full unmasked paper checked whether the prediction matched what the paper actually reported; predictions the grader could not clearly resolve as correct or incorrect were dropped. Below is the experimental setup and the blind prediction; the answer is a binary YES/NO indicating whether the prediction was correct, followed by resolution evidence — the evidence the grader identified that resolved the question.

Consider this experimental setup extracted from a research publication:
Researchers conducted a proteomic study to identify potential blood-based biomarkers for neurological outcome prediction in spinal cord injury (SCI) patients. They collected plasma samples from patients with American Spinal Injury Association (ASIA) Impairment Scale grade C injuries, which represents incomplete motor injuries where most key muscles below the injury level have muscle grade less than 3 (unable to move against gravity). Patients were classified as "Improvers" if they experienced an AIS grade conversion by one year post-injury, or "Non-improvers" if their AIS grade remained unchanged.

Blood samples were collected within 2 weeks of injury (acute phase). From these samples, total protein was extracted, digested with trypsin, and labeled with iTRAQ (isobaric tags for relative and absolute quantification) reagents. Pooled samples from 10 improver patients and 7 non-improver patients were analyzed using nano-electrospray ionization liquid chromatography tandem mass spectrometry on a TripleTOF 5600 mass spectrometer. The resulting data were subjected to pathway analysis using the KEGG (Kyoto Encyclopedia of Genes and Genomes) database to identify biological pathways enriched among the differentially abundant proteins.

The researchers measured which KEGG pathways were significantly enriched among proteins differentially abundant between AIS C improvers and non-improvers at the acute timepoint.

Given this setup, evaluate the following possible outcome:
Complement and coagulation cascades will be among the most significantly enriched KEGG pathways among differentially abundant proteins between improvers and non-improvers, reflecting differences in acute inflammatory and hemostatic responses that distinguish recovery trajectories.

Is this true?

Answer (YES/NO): YES